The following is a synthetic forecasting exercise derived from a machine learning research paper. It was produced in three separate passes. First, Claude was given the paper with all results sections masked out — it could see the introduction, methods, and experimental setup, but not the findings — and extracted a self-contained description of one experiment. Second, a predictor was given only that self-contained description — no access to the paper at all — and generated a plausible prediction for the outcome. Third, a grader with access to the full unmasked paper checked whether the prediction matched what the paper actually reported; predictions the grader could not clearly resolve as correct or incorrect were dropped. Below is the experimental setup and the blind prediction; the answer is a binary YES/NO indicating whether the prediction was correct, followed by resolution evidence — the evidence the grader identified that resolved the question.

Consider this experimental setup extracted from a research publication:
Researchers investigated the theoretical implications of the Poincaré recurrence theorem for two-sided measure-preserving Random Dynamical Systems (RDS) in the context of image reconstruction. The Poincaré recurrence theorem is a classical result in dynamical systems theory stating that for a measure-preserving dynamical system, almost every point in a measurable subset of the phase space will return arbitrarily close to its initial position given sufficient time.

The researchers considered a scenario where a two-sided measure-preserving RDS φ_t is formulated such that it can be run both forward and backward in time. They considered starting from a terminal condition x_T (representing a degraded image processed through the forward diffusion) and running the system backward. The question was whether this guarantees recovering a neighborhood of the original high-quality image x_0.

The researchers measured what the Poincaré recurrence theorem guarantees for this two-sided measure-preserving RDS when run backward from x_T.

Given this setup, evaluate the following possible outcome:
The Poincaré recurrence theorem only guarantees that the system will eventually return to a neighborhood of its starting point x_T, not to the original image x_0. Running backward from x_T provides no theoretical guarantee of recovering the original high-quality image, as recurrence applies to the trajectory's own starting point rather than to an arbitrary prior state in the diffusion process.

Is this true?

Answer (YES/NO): NO